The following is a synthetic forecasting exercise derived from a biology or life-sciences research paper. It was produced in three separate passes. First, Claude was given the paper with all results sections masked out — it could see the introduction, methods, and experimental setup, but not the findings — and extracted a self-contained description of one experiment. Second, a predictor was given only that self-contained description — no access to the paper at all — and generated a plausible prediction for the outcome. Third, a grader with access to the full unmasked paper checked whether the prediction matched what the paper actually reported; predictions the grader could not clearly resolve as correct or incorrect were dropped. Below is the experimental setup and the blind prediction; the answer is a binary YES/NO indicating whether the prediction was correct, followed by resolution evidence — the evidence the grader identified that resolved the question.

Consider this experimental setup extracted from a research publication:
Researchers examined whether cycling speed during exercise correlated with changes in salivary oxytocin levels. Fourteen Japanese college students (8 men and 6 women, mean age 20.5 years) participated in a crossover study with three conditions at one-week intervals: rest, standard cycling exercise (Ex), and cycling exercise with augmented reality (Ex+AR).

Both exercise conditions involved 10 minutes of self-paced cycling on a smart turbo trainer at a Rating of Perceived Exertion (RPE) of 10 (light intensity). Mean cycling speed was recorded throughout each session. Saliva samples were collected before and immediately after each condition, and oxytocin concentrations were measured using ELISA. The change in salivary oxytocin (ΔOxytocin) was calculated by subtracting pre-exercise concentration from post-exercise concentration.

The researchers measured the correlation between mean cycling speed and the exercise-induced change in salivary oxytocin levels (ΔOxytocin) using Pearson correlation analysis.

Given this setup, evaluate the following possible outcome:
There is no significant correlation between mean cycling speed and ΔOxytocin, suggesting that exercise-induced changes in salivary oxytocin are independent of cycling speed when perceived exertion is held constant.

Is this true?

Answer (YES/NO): YES